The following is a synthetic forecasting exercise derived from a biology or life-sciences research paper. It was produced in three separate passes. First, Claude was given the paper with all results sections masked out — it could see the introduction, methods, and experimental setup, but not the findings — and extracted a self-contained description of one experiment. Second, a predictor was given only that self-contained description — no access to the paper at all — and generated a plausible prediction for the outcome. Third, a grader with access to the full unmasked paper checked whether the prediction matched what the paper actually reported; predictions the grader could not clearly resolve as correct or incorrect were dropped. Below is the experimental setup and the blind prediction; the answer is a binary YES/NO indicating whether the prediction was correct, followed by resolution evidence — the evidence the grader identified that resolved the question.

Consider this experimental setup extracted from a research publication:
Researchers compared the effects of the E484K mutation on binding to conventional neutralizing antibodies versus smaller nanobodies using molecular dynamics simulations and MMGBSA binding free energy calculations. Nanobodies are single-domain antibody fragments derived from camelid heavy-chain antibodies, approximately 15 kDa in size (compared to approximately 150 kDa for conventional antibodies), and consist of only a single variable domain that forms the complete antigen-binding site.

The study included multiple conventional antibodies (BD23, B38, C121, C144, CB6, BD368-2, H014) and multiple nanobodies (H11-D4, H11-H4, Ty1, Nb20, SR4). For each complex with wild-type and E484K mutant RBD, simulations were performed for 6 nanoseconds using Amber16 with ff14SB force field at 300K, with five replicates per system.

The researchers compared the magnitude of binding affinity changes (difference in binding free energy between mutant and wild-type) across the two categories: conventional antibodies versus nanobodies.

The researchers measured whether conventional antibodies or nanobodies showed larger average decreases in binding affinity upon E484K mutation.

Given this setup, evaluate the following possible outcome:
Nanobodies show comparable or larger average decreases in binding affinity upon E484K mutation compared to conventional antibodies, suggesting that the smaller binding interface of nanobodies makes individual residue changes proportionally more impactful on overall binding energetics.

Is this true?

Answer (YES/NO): NO